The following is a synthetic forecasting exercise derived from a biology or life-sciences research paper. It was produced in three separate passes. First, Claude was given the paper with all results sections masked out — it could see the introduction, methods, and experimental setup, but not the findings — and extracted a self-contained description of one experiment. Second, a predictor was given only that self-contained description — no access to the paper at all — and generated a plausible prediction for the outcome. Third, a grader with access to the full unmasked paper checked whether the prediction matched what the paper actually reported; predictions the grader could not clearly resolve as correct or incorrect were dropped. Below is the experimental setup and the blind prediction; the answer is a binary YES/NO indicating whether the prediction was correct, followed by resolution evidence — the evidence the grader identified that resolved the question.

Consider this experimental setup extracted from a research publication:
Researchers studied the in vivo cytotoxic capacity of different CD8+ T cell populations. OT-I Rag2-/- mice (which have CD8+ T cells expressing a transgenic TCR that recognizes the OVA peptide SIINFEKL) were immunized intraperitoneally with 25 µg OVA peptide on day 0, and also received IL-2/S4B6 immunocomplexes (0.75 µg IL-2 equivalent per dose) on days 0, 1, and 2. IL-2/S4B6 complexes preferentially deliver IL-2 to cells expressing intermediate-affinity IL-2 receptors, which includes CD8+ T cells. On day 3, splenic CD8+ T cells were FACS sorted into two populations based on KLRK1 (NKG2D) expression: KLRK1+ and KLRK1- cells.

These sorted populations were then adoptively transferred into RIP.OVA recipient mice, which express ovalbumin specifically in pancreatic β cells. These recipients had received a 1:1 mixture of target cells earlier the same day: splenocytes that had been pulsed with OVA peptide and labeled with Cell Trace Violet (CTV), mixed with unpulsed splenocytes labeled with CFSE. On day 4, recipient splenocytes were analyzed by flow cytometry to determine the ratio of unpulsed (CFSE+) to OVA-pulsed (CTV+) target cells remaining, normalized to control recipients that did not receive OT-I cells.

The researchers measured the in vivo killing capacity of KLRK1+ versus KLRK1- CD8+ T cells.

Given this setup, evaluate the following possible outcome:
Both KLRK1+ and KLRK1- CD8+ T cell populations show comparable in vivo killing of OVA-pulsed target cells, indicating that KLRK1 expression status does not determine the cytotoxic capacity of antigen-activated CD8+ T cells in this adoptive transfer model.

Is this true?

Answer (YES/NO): NO